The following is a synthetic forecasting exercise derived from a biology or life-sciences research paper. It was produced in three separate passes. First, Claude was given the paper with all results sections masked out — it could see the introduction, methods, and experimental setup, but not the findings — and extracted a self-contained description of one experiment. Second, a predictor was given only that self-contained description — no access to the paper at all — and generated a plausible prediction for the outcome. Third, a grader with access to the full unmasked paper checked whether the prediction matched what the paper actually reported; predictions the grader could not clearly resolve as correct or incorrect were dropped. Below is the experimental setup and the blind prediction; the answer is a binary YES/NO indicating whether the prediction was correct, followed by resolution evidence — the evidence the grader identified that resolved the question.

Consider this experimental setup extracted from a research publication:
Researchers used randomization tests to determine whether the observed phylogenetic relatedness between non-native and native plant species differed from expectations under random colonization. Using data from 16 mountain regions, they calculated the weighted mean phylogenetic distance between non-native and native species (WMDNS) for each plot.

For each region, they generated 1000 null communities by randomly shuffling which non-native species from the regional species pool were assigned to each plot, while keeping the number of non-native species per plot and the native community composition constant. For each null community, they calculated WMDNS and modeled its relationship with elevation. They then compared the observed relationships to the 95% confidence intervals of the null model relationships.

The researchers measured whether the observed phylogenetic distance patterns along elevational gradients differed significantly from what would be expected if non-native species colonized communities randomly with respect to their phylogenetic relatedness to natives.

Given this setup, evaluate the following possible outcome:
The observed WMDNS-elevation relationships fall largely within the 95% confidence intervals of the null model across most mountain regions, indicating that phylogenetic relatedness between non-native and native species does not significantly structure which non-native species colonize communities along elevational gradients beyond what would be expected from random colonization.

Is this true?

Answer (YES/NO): NO